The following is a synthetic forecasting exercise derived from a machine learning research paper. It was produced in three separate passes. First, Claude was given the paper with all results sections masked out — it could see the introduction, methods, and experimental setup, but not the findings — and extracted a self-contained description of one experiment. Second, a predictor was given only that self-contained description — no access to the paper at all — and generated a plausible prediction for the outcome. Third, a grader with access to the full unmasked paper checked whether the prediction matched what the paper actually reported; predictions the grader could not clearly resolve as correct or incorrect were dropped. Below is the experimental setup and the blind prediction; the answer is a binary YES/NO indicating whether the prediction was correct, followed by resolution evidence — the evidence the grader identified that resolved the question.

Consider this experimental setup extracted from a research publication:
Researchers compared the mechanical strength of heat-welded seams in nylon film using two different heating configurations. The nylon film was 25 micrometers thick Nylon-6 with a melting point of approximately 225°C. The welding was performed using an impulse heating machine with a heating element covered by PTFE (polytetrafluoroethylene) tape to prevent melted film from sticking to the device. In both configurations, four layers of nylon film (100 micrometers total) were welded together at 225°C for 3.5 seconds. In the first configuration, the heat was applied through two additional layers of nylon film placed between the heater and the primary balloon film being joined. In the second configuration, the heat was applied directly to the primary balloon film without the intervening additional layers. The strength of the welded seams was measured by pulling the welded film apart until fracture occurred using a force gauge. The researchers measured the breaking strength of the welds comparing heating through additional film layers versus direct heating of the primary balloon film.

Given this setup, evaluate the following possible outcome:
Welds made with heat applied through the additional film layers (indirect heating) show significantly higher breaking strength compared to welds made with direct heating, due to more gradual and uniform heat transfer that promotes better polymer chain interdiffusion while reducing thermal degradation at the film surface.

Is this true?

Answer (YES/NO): YES